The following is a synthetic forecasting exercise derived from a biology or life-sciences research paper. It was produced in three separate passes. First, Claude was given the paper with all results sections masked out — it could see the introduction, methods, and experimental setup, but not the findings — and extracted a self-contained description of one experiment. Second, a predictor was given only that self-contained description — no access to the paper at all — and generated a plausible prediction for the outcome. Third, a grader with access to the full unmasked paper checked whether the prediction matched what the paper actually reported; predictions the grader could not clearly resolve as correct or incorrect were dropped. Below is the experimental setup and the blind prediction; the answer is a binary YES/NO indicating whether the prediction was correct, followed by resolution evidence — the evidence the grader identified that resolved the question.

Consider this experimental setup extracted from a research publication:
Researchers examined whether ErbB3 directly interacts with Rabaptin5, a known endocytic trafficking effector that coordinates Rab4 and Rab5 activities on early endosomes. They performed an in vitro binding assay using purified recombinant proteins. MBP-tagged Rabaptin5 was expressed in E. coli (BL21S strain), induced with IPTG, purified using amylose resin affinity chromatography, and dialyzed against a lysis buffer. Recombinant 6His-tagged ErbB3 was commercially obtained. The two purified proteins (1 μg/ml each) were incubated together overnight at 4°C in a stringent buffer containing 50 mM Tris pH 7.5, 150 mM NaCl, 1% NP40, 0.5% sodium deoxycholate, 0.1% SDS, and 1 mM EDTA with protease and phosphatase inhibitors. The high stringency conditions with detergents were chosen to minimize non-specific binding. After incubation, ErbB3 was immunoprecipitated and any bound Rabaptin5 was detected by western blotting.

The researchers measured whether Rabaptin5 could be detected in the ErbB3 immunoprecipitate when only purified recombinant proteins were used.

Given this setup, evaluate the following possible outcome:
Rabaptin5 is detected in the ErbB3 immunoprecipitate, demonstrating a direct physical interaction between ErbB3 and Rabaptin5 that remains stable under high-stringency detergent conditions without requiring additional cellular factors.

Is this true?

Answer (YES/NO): YES